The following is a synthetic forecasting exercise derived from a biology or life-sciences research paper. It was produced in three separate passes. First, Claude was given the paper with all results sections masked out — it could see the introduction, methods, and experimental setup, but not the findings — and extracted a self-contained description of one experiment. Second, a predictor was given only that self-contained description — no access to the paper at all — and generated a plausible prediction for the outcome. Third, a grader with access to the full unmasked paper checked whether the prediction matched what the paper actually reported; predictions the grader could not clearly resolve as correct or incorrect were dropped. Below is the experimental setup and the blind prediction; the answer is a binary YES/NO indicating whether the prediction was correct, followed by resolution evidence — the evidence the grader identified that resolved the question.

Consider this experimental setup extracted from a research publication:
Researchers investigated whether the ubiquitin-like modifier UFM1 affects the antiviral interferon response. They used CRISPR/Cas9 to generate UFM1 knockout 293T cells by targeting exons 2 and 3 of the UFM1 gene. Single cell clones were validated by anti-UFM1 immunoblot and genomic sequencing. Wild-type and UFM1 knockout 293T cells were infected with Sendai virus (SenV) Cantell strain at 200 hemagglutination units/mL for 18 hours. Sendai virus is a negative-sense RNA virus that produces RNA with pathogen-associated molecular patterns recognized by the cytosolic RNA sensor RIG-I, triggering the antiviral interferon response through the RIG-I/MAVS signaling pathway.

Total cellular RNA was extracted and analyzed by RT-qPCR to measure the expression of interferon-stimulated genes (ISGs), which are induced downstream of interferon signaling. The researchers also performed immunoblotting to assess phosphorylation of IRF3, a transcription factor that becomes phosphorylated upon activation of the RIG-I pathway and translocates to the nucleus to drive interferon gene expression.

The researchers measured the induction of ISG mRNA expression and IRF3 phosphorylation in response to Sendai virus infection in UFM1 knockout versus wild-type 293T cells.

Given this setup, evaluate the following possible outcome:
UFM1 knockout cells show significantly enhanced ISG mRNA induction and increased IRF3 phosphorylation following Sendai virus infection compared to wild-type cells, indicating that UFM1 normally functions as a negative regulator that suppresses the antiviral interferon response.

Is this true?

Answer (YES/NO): NO